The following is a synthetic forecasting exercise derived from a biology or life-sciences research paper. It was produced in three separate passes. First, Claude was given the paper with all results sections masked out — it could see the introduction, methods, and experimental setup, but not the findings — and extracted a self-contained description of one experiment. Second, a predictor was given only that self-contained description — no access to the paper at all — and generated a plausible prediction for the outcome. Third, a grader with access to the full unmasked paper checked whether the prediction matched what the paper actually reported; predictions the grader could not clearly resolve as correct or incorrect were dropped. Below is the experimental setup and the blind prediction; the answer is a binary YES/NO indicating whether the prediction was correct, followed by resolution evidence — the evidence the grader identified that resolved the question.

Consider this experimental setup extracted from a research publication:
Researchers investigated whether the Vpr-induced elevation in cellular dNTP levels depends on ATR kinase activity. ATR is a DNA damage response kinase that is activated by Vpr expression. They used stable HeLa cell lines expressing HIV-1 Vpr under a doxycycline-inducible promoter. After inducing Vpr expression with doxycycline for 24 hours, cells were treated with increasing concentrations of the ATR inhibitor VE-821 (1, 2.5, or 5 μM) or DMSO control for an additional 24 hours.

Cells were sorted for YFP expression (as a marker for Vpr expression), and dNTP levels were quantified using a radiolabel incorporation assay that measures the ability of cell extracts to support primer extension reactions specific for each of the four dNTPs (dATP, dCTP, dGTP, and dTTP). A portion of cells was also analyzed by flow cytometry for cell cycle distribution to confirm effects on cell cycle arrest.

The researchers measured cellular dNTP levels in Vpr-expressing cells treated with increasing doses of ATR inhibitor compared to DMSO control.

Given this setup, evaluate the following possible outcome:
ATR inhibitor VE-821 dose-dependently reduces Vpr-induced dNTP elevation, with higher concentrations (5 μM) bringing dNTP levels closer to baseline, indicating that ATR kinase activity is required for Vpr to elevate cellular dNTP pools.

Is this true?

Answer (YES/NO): YES